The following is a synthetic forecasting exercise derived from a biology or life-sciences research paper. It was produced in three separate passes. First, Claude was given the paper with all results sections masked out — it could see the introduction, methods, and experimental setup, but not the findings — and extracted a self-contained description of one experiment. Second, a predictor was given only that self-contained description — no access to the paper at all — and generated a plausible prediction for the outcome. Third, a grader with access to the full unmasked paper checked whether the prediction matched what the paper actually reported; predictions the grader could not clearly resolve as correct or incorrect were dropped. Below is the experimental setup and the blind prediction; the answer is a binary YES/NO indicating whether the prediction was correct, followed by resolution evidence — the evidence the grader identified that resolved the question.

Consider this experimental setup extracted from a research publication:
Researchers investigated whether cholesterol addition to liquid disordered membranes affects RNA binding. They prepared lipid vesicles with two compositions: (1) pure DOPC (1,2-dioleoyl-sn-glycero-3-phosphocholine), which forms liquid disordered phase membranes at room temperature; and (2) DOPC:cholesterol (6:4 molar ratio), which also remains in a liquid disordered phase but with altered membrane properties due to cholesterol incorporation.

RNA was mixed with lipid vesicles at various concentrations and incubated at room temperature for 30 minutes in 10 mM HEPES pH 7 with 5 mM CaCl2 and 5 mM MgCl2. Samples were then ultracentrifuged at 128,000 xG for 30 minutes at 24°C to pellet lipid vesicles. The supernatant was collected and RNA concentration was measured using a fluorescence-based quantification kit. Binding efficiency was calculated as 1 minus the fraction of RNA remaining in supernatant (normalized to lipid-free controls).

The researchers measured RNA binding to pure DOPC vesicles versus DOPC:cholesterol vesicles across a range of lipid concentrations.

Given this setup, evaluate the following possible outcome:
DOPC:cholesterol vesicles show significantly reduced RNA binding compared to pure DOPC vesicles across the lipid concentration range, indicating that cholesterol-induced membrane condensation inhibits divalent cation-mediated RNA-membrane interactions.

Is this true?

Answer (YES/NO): NO